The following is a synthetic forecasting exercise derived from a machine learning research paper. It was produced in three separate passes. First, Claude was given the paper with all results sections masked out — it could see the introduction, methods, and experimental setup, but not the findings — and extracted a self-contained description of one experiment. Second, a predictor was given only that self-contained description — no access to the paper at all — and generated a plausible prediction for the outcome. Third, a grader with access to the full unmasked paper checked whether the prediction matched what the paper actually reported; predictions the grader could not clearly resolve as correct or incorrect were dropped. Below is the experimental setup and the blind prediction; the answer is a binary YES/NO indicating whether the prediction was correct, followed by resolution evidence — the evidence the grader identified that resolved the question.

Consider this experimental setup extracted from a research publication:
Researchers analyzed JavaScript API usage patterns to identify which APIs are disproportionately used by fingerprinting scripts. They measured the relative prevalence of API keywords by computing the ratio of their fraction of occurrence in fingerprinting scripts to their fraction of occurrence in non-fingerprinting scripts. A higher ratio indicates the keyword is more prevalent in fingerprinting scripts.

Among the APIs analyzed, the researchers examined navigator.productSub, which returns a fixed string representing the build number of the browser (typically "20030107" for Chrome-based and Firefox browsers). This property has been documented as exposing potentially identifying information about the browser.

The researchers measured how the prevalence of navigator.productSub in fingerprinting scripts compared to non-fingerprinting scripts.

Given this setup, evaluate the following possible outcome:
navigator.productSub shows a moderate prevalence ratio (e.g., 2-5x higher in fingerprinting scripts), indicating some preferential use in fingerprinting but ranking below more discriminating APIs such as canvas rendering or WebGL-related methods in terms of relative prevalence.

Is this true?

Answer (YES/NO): NO